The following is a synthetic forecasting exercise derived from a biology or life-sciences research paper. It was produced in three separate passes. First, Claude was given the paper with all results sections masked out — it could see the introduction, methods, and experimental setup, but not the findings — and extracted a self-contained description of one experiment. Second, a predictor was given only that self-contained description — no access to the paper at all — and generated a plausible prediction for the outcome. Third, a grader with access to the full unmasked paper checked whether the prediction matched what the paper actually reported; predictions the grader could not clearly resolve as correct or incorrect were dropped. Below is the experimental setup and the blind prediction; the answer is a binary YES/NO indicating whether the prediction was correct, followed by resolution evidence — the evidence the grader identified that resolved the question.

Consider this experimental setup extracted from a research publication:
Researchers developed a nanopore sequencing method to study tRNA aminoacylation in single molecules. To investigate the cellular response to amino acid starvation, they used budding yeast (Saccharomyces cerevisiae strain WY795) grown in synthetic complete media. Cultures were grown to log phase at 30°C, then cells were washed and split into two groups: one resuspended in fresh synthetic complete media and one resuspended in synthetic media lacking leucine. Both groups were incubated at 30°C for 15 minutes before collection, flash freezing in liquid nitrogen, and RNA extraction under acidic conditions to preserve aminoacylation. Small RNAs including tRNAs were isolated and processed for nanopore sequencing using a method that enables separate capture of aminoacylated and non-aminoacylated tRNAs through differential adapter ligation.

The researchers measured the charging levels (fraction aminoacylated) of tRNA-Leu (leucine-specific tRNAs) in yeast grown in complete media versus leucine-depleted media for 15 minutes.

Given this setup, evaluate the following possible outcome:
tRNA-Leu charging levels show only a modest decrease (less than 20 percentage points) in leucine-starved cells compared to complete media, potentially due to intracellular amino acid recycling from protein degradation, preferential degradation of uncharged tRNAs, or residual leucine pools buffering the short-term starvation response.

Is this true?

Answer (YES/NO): NO